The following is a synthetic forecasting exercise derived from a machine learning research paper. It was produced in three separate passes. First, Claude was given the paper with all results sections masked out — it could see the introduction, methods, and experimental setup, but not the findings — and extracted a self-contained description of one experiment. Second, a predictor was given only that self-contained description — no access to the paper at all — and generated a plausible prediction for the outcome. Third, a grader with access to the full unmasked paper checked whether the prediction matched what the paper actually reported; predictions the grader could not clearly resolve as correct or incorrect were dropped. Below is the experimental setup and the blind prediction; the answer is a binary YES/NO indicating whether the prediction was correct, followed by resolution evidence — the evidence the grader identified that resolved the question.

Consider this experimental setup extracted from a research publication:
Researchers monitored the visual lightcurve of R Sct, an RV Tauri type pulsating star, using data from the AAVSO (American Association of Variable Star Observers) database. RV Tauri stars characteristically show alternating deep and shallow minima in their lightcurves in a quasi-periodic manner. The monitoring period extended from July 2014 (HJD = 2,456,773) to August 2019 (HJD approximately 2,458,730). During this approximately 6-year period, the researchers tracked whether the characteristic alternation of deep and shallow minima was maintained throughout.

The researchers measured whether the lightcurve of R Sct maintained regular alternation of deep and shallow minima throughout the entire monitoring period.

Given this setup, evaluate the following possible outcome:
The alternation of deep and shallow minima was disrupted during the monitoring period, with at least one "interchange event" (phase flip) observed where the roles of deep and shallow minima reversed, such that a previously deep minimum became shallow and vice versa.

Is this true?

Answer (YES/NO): YES